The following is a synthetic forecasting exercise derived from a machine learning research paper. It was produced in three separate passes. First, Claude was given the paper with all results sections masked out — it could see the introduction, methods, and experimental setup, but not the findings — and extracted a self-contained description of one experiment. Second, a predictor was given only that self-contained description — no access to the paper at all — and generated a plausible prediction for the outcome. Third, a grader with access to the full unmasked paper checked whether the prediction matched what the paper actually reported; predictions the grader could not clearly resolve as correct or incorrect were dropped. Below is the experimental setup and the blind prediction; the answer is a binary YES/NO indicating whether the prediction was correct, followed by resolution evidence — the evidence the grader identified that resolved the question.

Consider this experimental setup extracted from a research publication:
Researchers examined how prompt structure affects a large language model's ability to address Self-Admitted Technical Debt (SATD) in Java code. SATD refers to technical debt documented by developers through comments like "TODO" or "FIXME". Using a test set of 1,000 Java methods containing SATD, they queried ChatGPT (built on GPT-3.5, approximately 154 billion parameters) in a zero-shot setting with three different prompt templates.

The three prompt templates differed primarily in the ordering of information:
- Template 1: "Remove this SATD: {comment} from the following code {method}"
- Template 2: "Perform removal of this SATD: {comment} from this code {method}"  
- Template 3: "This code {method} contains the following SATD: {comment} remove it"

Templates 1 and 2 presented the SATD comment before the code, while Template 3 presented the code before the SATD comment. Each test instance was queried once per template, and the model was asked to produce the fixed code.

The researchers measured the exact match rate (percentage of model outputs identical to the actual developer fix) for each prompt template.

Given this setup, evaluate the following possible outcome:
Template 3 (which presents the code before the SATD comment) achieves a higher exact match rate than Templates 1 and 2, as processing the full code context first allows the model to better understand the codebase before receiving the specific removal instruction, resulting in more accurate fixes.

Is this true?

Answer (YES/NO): NO